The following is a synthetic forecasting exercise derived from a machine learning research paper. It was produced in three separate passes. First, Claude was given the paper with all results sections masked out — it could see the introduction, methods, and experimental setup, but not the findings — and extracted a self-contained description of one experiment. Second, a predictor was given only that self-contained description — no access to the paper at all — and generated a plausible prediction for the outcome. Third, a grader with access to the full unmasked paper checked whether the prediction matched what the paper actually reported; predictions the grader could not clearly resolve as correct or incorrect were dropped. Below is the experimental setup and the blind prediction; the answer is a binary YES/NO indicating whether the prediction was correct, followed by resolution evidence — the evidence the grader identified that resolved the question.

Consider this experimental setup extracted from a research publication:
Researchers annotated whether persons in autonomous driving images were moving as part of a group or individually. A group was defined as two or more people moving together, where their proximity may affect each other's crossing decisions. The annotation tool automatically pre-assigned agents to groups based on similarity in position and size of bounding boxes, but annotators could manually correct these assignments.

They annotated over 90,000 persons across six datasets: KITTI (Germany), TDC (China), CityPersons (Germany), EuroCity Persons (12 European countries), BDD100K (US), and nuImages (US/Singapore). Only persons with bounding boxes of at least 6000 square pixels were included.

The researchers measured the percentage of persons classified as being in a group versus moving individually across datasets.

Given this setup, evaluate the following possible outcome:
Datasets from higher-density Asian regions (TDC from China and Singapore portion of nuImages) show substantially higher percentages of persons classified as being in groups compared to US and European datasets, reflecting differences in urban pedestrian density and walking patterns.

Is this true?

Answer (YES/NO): NO